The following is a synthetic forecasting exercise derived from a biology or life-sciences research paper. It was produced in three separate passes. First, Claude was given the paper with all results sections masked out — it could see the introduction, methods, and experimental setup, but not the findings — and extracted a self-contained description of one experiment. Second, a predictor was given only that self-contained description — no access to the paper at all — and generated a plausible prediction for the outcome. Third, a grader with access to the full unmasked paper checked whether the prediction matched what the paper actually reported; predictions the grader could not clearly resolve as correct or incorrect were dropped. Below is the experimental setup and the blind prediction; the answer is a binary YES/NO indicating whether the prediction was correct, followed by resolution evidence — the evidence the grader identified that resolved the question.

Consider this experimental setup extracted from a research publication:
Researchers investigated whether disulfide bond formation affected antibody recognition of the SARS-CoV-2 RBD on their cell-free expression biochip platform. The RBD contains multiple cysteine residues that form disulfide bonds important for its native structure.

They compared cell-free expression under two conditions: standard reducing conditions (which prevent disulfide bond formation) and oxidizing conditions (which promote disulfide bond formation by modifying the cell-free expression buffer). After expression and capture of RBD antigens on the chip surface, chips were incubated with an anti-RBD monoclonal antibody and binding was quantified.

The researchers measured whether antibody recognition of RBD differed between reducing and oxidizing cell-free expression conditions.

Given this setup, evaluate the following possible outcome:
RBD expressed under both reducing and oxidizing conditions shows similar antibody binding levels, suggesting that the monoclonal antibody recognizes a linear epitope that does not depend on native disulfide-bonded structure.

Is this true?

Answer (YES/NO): NO